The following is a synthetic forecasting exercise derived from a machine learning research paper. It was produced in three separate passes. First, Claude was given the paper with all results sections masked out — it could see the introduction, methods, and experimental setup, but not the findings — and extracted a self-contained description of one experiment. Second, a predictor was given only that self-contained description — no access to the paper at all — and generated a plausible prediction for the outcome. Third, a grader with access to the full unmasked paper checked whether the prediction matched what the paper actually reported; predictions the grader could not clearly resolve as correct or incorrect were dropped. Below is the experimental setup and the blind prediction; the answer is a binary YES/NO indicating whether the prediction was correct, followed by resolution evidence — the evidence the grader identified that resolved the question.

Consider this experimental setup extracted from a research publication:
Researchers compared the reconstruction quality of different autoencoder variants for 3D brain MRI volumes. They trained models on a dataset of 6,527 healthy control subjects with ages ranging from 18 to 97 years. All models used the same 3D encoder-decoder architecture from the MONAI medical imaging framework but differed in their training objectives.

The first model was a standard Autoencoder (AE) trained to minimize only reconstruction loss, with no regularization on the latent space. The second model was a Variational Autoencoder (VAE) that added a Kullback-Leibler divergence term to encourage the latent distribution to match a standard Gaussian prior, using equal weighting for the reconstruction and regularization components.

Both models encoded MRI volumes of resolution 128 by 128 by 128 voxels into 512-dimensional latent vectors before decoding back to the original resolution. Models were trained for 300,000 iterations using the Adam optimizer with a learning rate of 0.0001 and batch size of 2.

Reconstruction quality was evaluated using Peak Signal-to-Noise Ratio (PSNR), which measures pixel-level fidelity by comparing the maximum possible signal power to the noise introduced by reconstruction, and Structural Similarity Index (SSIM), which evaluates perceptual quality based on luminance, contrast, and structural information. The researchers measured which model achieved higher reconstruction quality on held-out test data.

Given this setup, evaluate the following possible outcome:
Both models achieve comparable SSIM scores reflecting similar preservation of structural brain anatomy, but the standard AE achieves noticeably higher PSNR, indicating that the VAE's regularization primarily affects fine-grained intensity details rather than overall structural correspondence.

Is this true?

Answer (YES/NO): NO